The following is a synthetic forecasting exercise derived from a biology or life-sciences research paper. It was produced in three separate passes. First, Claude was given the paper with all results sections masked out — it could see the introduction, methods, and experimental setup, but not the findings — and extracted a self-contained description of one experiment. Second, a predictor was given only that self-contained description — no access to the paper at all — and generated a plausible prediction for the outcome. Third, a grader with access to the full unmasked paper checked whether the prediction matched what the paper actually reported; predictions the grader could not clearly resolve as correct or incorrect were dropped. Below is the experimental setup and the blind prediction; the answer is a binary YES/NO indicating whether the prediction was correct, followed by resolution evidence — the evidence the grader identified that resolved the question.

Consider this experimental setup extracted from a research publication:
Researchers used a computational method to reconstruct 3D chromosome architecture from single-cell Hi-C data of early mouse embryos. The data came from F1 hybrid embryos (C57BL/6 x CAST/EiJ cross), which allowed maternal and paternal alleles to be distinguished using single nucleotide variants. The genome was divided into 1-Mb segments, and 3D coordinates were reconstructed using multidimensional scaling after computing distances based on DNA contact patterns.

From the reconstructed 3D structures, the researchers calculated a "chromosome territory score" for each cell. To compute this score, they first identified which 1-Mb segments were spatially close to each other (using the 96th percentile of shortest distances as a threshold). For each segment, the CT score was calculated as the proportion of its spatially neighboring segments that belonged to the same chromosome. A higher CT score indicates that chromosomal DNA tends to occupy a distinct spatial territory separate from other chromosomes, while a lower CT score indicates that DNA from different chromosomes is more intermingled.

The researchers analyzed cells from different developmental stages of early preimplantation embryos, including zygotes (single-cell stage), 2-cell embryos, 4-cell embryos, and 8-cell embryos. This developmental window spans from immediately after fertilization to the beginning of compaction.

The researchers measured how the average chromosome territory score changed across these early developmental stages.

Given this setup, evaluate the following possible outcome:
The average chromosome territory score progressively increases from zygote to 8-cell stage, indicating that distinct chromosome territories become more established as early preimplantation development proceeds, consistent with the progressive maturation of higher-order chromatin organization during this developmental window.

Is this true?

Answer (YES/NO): NO